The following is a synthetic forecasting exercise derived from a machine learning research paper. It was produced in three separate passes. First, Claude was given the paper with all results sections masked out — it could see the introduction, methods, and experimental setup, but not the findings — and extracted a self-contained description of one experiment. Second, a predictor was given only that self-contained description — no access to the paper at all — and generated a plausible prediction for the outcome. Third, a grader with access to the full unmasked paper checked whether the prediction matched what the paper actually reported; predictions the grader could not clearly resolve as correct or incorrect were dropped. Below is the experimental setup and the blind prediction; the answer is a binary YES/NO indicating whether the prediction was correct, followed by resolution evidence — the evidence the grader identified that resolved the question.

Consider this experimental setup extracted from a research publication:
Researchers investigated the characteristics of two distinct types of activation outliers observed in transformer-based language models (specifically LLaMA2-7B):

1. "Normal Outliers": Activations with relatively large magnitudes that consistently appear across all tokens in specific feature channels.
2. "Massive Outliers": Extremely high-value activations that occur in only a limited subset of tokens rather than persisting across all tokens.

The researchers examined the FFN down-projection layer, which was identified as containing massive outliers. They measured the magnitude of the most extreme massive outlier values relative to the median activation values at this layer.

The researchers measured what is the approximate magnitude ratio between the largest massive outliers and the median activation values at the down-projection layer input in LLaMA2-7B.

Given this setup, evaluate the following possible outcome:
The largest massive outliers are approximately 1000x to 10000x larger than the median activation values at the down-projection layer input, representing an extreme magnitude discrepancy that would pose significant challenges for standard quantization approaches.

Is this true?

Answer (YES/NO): YES